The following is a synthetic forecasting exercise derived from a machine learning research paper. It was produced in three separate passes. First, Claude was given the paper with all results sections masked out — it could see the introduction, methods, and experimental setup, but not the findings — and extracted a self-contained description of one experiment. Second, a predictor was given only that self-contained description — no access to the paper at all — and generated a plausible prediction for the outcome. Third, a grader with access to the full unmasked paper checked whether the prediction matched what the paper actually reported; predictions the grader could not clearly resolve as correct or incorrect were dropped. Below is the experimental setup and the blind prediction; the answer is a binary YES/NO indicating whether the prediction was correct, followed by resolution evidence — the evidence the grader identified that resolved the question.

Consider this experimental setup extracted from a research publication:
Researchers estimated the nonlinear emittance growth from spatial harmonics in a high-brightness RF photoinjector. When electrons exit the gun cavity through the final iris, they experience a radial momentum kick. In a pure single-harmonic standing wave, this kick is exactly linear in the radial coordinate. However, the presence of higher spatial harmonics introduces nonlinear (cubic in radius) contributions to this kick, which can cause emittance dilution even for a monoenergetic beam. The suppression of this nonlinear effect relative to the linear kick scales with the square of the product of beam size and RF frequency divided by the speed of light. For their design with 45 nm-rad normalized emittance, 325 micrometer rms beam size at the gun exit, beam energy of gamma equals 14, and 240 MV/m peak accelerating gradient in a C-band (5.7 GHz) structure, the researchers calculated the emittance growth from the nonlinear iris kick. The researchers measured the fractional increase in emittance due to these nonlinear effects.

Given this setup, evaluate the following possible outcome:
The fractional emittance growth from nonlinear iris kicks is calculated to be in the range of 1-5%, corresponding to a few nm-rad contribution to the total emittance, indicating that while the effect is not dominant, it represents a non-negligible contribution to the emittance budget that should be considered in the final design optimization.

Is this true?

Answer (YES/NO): NO